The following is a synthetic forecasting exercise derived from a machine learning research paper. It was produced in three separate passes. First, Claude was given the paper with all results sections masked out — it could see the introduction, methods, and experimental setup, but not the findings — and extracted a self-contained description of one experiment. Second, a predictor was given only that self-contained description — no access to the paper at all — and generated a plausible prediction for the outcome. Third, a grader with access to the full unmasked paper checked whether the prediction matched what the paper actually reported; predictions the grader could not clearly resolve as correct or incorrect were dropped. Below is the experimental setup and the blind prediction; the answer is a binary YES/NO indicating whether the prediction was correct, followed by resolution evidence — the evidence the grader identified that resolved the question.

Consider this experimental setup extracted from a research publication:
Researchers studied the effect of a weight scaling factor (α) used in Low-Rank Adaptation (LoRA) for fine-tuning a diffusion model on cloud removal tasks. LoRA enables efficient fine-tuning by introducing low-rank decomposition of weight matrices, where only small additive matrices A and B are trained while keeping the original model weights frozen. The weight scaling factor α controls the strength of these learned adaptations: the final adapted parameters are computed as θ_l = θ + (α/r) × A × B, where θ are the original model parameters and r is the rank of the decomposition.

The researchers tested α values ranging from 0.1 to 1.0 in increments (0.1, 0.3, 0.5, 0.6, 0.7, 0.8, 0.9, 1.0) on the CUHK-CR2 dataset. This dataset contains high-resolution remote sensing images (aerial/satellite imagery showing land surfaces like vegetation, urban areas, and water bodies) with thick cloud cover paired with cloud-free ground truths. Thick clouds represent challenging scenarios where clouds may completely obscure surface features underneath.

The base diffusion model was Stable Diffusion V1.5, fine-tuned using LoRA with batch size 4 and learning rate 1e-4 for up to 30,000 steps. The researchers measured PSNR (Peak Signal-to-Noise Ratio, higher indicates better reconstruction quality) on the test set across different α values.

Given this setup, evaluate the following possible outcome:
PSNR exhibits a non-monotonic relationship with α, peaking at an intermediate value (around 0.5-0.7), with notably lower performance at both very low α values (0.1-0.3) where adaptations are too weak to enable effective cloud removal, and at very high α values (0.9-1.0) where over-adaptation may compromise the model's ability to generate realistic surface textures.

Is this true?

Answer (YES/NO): NO